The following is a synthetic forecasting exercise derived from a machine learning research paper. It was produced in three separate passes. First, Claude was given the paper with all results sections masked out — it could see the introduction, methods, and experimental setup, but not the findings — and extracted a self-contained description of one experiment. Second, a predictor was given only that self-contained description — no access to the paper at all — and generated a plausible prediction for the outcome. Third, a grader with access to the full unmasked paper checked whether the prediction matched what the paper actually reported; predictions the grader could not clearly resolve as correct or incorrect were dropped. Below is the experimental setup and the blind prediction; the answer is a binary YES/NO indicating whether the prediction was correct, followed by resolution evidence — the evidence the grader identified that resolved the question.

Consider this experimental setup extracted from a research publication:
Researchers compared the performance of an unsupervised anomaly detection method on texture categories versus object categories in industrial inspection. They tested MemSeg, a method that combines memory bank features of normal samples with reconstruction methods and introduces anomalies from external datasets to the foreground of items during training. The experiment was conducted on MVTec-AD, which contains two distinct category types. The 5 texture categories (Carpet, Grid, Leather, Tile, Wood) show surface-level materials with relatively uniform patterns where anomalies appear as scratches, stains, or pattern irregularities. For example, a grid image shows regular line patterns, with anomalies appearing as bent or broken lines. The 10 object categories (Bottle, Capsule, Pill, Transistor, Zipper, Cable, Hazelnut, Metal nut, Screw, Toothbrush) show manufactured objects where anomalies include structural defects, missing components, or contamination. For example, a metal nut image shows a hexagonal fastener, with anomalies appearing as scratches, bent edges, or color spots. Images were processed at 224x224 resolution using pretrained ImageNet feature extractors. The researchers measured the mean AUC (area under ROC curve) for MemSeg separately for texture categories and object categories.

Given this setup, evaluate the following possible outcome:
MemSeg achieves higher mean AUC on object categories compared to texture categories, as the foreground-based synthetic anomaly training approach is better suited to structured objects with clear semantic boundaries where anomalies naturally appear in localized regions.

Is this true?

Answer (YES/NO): NO